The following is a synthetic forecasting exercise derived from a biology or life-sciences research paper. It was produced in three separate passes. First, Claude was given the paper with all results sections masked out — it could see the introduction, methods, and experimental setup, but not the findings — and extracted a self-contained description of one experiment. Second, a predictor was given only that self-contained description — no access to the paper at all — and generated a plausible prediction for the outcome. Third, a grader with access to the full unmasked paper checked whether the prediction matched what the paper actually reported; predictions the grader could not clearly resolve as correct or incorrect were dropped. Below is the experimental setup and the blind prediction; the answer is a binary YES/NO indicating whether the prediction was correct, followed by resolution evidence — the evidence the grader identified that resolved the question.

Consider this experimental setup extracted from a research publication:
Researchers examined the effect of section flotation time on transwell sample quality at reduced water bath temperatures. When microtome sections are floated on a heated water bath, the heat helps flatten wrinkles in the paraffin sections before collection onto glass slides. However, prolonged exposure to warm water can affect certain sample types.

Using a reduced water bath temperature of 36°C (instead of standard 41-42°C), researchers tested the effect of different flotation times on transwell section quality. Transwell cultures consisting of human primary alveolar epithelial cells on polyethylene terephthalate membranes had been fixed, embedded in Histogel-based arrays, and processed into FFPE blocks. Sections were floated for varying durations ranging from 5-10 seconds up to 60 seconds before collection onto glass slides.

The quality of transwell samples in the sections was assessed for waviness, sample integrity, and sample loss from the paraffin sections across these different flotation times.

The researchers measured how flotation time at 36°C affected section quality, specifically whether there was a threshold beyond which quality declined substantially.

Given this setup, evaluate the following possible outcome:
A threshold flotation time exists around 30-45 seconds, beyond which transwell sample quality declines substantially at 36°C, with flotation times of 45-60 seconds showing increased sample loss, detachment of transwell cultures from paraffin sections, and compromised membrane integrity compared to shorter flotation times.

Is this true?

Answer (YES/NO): NO